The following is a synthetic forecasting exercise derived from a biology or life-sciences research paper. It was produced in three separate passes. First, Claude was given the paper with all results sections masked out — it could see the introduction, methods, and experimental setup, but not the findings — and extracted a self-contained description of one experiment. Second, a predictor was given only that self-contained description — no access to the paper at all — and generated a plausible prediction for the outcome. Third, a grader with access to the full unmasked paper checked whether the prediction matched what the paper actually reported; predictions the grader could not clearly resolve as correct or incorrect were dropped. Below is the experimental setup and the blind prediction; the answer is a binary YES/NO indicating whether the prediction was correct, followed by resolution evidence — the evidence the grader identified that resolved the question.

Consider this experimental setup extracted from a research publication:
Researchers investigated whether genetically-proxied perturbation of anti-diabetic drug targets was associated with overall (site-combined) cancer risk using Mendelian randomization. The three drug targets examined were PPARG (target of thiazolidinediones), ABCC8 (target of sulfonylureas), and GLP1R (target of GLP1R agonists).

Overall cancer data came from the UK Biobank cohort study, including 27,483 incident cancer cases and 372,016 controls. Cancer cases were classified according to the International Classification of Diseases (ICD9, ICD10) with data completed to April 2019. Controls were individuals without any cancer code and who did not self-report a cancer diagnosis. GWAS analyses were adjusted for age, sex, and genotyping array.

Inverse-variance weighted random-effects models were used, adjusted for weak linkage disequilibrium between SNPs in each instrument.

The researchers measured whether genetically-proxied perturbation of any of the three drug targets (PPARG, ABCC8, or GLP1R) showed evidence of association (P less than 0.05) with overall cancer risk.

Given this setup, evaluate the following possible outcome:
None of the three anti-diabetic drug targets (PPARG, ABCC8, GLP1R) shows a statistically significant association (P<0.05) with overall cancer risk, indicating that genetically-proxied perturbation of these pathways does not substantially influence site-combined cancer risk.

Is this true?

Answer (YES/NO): YES